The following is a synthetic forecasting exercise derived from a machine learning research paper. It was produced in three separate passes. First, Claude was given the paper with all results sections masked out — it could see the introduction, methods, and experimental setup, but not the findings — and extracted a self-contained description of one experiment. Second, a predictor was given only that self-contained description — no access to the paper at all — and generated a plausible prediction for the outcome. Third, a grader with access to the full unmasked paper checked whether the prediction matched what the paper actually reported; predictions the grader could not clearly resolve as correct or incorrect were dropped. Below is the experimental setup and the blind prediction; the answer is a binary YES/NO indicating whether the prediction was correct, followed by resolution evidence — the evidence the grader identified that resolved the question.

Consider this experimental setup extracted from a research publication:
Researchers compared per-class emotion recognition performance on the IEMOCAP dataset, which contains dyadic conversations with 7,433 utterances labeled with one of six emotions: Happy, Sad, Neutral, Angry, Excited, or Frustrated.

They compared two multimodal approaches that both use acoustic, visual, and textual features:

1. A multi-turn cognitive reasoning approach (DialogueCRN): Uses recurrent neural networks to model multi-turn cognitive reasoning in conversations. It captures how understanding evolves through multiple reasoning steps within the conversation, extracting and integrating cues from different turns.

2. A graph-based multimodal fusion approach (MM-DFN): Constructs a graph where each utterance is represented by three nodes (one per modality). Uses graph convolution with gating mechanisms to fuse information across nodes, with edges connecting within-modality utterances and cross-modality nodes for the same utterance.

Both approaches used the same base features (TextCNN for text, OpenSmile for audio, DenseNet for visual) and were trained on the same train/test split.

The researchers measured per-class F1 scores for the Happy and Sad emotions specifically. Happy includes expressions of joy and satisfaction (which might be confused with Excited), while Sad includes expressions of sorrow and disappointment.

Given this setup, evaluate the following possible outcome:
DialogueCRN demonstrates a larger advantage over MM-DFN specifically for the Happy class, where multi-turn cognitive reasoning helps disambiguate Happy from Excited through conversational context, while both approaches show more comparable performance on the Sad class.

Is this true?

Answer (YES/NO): YES